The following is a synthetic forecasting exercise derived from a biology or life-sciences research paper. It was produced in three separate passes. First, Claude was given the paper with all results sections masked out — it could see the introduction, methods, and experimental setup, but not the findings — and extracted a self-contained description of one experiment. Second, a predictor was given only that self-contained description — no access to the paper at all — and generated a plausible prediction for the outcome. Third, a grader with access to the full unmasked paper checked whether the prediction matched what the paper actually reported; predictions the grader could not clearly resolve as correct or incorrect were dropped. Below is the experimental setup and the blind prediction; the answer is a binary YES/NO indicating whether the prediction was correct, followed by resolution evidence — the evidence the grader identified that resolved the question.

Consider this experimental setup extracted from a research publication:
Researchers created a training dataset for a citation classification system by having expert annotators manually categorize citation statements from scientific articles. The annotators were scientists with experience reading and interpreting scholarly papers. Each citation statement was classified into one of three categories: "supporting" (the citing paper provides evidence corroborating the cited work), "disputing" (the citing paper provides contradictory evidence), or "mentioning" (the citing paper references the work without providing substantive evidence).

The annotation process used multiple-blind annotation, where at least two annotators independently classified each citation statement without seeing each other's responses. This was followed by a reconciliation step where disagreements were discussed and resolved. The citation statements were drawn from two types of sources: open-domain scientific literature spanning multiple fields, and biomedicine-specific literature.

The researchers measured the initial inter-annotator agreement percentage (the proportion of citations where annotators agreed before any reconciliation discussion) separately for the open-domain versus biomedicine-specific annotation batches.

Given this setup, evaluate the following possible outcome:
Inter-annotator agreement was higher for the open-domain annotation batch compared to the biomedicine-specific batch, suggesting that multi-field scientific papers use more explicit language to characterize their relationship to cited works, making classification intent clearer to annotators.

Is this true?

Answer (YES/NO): NO